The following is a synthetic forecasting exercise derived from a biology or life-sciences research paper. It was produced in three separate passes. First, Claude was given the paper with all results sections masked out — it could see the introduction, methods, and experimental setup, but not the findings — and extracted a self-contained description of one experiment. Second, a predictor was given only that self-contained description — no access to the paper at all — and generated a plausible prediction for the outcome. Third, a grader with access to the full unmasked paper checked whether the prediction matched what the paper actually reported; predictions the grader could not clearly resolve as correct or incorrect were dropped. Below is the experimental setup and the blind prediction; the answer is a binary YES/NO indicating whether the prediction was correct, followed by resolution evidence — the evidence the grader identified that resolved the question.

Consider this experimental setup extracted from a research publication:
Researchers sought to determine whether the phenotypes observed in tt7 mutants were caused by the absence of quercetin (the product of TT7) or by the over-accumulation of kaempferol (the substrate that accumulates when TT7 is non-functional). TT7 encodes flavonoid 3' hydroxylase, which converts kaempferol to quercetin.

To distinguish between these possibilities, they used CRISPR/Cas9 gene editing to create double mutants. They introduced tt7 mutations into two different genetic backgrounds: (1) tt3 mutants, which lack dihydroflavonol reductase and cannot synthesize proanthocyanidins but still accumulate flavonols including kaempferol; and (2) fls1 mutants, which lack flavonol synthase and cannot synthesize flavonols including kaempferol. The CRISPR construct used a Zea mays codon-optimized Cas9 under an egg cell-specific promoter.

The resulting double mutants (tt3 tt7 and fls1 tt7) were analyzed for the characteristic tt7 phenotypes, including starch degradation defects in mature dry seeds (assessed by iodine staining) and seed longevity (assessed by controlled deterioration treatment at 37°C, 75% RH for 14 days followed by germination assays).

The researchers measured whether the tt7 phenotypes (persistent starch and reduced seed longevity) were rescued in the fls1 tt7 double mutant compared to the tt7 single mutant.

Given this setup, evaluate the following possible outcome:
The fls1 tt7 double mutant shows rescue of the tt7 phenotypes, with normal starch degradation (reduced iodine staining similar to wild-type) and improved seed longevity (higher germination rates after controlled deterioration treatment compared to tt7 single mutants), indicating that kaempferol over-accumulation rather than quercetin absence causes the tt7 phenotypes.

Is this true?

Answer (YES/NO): YES